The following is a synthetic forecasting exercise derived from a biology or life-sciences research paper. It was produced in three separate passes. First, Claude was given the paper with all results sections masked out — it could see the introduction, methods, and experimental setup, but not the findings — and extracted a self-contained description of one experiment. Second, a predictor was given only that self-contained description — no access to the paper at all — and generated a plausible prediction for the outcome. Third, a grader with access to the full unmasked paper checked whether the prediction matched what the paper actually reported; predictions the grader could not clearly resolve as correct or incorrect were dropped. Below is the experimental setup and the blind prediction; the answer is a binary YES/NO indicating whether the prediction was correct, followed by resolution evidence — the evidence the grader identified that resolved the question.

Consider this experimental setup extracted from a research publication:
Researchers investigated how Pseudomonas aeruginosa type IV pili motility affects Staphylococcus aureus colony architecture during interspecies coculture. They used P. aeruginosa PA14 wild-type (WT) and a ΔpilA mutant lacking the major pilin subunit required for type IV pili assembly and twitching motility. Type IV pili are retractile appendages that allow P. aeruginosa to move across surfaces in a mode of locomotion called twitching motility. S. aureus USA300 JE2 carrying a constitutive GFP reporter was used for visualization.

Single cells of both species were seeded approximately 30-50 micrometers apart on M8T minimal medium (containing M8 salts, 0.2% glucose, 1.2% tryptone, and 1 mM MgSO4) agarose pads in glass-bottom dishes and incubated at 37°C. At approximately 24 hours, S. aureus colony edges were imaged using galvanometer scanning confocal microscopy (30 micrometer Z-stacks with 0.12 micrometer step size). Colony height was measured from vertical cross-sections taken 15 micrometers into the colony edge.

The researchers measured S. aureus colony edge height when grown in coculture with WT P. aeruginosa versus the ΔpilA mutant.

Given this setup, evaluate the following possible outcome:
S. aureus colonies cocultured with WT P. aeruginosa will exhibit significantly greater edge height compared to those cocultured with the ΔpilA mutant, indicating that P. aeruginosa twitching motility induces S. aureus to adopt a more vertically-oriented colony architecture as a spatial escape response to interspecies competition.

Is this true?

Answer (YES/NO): NO